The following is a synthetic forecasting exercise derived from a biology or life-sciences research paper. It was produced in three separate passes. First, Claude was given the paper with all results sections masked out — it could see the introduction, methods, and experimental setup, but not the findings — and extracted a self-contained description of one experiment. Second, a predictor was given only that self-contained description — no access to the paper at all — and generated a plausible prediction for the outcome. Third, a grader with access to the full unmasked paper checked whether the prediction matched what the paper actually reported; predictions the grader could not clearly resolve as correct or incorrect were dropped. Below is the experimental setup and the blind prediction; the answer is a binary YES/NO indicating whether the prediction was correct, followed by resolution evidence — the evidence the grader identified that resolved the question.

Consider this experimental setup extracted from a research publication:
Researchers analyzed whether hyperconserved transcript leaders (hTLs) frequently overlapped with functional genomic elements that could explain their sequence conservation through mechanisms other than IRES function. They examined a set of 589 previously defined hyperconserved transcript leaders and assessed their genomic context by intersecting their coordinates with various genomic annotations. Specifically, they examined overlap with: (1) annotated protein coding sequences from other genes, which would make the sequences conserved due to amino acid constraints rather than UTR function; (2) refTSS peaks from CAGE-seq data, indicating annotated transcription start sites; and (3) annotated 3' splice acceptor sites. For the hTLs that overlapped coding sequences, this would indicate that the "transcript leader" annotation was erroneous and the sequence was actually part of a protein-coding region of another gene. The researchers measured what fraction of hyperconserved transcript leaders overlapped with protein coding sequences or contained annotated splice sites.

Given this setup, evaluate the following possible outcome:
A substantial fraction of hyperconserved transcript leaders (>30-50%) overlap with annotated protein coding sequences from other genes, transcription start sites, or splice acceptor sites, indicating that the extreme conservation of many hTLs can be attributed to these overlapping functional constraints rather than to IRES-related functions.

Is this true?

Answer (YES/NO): YES